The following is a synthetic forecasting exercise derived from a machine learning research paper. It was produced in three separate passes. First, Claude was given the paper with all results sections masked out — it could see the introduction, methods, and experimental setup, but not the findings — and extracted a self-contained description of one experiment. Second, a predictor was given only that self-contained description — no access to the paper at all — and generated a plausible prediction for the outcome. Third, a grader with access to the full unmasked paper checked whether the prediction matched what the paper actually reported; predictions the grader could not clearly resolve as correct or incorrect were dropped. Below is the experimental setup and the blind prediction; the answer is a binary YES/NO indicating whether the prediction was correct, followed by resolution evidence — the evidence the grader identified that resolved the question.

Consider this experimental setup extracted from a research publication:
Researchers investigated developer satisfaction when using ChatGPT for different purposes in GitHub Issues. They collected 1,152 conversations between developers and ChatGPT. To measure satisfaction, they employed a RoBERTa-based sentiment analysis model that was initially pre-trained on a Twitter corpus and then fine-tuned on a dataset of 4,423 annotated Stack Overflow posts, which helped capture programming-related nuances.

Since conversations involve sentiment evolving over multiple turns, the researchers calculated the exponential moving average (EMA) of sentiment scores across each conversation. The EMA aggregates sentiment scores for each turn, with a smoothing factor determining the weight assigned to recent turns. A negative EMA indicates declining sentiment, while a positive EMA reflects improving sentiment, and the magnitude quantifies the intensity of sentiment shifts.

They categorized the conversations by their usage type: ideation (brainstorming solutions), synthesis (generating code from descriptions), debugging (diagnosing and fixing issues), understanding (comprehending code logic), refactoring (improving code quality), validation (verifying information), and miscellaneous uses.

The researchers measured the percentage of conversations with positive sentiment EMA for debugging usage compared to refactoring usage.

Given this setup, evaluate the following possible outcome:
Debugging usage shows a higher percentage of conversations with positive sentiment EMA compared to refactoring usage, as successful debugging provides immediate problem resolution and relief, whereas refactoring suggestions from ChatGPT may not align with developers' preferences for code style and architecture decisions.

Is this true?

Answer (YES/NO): NO